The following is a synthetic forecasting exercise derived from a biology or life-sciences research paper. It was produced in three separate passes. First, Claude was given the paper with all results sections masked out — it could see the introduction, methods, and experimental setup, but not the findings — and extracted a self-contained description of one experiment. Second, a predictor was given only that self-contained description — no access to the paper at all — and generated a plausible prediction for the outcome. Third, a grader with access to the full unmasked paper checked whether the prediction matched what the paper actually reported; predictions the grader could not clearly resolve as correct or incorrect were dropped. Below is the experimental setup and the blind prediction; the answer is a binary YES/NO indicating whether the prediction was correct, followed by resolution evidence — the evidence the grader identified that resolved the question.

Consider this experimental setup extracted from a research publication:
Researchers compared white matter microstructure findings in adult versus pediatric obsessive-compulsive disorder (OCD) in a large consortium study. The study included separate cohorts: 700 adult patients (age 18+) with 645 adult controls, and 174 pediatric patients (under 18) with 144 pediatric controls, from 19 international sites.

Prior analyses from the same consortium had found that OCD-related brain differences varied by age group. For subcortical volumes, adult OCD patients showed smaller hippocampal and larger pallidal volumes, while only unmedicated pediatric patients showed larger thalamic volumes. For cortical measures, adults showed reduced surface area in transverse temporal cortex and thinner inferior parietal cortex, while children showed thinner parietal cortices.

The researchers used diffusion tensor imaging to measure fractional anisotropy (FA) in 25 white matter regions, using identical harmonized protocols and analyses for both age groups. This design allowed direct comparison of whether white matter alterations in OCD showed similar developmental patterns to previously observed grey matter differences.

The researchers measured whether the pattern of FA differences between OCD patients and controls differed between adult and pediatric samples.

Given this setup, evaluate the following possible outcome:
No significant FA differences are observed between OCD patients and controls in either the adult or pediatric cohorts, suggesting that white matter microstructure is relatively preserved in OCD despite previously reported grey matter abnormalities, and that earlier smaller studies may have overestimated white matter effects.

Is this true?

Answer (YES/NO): NO